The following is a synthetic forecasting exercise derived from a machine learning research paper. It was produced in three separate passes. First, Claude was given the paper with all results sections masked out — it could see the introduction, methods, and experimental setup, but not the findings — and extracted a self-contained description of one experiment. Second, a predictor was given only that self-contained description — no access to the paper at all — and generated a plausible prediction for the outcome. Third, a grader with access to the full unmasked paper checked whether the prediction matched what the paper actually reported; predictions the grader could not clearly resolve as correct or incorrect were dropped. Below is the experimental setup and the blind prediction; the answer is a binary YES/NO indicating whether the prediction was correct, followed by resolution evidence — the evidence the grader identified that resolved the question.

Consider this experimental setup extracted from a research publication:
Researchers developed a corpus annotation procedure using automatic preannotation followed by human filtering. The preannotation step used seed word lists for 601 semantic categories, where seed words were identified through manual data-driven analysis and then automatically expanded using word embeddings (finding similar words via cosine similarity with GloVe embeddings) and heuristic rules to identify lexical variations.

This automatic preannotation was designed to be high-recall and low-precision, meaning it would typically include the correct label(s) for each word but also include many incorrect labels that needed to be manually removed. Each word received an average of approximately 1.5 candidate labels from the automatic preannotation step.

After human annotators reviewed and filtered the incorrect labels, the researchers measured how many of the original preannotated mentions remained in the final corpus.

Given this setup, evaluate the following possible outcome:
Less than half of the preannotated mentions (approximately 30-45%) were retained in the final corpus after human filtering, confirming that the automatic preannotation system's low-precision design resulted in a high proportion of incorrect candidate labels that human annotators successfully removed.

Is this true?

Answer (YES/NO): NO